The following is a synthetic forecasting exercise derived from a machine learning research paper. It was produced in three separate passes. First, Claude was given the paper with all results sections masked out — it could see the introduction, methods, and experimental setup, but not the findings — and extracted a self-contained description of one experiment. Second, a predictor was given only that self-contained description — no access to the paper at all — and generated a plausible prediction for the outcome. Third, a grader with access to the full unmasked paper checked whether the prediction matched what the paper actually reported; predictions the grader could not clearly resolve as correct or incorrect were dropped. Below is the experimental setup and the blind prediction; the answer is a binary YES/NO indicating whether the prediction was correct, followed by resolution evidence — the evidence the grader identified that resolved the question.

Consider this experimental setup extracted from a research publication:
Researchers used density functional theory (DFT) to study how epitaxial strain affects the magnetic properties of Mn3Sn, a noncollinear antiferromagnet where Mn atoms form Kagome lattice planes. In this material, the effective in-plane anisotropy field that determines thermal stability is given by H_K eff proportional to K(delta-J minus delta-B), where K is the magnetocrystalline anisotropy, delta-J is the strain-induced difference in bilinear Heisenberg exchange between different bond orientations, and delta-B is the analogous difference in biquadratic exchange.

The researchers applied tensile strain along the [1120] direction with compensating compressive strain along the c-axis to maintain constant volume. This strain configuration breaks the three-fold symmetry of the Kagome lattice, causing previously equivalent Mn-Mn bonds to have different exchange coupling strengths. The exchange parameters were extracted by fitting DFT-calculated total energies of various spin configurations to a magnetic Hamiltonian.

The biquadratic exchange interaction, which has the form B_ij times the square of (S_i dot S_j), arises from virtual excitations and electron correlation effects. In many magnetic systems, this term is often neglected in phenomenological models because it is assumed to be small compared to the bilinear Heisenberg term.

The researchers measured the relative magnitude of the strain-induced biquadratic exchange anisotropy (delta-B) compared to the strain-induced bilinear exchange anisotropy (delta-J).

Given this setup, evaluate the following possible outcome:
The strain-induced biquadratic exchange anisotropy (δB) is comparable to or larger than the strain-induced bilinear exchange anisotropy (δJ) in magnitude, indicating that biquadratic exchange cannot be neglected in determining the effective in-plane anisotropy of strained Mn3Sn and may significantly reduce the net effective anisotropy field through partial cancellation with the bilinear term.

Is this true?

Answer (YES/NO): YES